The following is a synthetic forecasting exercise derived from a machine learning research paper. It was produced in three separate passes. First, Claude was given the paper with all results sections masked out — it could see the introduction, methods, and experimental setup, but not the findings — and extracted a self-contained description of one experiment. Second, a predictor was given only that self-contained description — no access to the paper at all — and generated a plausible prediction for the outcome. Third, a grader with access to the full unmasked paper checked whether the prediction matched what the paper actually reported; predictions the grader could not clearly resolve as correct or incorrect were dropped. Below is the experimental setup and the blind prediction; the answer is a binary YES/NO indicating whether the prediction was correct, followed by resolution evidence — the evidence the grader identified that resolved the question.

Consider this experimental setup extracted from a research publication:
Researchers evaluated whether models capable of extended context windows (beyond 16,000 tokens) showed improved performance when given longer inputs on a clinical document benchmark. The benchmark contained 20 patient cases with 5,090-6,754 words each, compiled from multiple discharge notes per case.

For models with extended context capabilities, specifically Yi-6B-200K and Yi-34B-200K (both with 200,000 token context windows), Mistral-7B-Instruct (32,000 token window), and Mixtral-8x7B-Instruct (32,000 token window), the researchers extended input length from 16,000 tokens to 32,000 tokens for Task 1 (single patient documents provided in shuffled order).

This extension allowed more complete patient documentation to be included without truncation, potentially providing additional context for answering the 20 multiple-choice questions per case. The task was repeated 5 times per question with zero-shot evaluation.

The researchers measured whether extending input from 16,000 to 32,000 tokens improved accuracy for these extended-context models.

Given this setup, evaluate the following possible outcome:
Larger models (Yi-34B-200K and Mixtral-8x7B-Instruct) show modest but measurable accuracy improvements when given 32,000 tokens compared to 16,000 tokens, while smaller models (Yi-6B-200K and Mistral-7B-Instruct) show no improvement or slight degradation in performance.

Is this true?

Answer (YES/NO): NO